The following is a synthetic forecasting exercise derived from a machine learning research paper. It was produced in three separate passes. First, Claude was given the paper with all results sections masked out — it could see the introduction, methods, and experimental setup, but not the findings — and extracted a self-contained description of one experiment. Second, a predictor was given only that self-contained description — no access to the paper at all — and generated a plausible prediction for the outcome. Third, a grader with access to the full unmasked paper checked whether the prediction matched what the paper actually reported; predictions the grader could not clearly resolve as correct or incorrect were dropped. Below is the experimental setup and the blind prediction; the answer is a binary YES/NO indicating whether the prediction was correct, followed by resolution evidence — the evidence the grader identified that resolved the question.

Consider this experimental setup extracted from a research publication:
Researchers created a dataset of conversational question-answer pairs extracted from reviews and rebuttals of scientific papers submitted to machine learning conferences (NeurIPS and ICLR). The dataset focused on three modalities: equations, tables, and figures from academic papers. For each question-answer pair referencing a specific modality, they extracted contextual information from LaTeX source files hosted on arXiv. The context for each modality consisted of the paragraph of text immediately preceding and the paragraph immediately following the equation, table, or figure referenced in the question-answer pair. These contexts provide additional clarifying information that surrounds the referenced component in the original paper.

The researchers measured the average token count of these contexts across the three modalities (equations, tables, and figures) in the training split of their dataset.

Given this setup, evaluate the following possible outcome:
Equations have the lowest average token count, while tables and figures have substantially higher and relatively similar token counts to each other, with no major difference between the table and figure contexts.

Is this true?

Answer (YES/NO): NO